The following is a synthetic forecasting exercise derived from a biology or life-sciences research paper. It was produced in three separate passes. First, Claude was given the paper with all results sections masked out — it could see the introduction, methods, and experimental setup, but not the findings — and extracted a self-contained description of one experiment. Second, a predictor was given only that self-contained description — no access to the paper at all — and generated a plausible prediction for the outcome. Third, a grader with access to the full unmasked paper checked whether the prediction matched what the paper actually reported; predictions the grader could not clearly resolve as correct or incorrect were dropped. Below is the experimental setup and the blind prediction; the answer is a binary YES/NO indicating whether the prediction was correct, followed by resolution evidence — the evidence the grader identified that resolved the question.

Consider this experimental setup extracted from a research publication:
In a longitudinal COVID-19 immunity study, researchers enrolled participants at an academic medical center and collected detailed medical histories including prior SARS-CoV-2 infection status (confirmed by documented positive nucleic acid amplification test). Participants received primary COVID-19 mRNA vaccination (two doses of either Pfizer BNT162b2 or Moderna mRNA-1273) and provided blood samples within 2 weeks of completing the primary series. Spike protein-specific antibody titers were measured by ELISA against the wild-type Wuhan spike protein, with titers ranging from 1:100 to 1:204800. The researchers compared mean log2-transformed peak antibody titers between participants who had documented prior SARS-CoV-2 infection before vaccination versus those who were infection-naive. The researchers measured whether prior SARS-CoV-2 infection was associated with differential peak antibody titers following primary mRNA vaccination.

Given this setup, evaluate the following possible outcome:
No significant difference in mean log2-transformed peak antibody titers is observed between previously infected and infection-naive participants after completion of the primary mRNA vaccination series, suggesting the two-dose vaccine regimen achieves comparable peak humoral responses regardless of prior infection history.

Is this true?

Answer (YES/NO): NO